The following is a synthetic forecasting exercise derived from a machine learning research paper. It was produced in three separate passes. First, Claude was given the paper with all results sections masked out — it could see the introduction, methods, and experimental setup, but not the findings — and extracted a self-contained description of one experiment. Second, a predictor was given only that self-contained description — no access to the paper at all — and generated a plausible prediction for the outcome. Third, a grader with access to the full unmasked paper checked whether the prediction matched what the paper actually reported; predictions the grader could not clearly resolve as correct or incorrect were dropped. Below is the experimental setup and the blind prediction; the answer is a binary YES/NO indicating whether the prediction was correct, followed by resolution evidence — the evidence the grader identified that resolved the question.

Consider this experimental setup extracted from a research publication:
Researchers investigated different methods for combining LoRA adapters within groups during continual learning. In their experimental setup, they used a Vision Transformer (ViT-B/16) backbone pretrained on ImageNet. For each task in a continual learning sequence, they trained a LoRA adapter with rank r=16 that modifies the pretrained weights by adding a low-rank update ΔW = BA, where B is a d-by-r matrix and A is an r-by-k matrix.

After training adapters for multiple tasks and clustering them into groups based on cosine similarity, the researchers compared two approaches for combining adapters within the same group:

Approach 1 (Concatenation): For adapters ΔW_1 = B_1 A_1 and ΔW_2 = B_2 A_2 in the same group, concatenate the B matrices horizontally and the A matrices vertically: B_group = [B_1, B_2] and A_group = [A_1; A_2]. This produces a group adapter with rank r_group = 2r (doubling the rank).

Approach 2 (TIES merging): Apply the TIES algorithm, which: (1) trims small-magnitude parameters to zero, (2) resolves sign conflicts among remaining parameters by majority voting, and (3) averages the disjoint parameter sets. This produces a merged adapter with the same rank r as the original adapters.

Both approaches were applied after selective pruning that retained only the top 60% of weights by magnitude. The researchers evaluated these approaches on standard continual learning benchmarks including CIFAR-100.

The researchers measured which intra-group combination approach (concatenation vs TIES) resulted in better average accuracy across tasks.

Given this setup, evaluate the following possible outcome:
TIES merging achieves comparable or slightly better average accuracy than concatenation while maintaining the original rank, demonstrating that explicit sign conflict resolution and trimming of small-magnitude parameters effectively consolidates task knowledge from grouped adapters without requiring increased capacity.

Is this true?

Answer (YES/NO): NO